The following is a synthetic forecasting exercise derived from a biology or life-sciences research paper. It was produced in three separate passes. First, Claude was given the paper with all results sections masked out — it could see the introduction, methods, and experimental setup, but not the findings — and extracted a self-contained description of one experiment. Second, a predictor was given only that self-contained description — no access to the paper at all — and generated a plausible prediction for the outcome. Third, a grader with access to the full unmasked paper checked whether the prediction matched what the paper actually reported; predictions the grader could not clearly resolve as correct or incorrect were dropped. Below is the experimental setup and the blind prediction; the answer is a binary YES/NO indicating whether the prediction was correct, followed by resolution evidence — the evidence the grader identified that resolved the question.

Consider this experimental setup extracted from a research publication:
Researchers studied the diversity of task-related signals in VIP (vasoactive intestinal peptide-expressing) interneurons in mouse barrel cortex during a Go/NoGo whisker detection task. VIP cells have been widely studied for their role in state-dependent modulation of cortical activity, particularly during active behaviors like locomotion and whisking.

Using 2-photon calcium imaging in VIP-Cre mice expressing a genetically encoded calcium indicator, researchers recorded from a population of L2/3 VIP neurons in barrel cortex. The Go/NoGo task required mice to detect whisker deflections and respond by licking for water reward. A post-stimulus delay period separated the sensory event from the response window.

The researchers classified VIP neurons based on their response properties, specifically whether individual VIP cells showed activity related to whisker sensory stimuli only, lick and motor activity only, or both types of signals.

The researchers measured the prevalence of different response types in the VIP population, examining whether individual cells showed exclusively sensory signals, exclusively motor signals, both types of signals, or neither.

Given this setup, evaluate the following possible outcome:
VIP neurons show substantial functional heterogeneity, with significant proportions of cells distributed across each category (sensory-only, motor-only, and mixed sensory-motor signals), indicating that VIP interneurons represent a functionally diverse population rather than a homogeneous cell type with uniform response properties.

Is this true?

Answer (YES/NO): YES